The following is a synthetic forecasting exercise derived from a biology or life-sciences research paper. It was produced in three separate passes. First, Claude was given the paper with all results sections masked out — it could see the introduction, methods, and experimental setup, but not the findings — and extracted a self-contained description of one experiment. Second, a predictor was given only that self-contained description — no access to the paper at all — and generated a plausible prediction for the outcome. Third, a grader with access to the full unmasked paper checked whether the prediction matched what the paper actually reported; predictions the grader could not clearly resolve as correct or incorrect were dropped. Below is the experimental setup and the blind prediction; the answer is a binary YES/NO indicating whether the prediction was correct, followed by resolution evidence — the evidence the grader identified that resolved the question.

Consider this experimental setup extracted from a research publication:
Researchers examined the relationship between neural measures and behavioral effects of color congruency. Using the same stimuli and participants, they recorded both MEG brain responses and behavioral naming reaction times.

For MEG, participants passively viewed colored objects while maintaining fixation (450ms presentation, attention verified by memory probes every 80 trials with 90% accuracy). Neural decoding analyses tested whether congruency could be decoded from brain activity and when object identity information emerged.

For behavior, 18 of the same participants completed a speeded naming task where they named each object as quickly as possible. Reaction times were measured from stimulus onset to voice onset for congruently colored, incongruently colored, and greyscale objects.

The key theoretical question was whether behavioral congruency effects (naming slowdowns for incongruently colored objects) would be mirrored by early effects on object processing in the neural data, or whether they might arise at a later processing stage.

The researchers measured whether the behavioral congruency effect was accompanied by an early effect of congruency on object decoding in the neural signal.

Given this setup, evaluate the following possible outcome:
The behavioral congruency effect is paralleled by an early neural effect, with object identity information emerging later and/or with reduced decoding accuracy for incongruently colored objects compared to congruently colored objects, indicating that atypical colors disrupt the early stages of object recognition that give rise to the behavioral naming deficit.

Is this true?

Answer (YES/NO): NO